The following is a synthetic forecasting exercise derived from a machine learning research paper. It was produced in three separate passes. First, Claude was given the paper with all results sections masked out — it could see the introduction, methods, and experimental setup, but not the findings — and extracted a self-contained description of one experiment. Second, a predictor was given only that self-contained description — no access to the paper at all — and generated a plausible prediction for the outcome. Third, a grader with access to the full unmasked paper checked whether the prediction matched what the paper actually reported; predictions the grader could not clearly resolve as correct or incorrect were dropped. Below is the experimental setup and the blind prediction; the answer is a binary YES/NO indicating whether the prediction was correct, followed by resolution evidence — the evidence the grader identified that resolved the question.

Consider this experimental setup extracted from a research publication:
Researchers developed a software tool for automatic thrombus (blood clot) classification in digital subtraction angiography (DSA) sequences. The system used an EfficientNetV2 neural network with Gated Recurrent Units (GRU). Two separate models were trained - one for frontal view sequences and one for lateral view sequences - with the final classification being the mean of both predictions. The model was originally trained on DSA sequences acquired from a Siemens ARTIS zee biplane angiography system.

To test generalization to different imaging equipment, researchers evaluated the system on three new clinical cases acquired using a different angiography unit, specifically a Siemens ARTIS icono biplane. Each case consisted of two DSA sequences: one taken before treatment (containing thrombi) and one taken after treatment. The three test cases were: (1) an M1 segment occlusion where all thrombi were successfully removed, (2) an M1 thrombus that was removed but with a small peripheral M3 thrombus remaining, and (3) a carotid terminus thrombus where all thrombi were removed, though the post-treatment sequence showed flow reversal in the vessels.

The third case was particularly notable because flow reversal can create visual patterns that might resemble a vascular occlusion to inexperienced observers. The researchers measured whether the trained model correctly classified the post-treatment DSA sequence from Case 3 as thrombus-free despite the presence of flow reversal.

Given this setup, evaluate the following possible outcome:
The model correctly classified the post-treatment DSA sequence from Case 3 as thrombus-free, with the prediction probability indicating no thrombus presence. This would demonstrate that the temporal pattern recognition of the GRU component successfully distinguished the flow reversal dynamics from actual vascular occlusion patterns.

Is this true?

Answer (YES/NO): NO